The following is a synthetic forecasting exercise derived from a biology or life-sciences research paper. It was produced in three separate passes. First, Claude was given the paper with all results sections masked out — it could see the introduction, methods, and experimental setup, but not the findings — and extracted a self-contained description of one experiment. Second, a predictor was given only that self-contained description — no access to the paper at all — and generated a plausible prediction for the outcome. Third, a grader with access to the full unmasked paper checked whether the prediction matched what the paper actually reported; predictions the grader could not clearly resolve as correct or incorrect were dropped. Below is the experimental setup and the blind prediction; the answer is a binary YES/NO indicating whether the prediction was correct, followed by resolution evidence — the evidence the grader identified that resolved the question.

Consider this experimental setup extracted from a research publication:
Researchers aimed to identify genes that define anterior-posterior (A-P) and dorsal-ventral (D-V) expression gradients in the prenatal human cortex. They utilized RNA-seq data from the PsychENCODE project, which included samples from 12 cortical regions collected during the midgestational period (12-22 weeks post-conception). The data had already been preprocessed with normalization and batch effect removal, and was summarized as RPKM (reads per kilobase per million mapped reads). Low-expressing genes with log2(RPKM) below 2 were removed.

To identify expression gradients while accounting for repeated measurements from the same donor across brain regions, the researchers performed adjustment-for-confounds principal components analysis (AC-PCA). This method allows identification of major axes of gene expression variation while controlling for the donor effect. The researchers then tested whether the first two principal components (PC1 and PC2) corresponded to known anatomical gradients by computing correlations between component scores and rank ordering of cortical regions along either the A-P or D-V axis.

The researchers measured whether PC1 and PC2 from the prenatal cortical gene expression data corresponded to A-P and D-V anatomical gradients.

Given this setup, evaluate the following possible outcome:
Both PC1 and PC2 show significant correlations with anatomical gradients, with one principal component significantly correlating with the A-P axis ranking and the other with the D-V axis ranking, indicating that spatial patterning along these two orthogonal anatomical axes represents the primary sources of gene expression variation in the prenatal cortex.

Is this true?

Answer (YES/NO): YES